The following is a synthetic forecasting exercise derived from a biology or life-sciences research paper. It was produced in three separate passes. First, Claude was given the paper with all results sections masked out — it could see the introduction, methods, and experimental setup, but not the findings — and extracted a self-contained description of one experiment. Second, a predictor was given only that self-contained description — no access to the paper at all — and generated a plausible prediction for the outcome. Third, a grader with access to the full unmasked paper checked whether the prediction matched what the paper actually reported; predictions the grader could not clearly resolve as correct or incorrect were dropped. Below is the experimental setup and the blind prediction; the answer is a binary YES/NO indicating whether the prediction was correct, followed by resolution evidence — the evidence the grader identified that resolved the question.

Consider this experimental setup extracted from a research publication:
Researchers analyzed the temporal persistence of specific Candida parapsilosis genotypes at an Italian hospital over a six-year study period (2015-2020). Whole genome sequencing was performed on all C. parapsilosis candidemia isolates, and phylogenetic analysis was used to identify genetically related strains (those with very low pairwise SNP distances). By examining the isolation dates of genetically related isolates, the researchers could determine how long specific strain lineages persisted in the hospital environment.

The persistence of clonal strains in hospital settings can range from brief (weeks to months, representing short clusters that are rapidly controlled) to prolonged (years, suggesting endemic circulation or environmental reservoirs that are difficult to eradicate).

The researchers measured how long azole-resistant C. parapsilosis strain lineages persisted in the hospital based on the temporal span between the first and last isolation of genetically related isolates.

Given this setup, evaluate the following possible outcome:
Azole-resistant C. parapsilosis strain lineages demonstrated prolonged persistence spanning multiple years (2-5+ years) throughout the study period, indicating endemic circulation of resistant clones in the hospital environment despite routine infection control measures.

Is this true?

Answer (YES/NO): YES